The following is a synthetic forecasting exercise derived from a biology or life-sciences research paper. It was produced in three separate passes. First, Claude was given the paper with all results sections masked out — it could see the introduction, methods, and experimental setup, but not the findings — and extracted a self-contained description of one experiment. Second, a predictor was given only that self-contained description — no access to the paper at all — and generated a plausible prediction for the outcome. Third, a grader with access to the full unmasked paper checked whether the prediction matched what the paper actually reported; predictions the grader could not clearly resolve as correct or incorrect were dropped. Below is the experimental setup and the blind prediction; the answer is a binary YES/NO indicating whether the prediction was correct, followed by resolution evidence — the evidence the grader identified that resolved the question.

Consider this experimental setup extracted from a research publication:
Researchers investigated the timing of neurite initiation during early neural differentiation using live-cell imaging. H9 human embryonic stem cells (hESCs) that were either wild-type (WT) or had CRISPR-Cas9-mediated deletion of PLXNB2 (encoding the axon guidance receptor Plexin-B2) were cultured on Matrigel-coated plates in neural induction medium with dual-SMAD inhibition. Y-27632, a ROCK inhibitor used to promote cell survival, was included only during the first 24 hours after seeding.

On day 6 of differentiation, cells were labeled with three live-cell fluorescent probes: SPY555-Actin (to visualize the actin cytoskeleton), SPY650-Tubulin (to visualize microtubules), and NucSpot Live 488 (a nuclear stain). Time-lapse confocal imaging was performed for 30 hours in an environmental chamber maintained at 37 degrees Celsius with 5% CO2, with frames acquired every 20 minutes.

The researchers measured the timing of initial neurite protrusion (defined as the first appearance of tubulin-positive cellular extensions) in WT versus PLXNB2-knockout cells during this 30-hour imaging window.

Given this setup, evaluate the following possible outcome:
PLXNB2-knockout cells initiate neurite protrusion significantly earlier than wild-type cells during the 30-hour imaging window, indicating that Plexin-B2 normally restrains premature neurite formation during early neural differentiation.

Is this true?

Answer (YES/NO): YES